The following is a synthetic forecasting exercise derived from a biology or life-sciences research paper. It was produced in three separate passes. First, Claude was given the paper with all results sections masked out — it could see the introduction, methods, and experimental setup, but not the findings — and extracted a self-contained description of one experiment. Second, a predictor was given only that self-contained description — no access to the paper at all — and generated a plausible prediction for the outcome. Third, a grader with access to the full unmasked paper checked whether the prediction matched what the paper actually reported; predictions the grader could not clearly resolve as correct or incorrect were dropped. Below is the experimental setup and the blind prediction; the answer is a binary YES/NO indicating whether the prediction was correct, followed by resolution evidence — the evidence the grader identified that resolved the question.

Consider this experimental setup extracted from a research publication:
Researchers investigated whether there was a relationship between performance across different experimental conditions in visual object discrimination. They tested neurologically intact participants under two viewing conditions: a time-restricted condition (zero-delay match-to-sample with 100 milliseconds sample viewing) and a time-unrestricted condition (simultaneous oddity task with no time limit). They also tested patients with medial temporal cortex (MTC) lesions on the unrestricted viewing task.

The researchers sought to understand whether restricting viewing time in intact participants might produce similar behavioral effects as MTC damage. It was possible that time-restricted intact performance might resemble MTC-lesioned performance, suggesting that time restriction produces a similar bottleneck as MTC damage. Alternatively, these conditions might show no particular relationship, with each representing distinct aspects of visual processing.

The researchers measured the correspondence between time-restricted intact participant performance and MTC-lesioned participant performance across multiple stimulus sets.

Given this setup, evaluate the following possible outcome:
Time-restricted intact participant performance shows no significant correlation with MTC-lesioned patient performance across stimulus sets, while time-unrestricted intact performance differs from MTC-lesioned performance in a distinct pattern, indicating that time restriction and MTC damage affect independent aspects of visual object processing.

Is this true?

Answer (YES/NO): NO